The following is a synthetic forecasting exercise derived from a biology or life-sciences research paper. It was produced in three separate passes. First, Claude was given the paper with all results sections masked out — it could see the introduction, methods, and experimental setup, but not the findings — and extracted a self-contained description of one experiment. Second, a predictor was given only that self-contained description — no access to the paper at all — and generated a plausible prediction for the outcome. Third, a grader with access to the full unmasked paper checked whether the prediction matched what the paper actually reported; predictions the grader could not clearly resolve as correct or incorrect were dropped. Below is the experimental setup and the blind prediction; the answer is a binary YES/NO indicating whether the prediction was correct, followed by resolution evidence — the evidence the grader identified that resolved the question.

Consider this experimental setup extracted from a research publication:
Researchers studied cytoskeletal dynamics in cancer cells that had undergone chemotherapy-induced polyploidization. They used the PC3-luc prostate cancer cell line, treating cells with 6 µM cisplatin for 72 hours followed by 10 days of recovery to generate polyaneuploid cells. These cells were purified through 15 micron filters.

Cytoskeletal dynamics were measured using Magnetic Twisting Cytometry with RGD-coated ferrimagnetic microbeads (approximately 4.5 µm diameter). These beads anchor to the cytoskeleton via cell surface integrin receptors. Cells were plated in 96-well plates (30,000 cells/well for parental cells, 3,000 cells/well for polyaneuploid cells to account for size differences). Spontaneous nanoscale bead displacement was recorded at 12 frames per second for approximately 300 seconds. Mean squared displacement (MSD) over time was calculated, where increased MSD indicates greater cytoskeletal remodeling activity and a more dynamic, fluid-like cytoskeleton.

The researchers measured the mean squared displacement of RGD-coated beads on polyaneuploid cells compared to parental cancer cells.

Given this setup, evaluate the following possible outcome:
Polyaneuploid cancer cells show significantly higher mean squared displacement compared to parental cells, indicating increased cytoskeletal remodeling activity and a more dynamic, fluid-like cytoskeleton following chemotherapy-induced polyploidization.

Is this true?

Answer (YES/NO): YES